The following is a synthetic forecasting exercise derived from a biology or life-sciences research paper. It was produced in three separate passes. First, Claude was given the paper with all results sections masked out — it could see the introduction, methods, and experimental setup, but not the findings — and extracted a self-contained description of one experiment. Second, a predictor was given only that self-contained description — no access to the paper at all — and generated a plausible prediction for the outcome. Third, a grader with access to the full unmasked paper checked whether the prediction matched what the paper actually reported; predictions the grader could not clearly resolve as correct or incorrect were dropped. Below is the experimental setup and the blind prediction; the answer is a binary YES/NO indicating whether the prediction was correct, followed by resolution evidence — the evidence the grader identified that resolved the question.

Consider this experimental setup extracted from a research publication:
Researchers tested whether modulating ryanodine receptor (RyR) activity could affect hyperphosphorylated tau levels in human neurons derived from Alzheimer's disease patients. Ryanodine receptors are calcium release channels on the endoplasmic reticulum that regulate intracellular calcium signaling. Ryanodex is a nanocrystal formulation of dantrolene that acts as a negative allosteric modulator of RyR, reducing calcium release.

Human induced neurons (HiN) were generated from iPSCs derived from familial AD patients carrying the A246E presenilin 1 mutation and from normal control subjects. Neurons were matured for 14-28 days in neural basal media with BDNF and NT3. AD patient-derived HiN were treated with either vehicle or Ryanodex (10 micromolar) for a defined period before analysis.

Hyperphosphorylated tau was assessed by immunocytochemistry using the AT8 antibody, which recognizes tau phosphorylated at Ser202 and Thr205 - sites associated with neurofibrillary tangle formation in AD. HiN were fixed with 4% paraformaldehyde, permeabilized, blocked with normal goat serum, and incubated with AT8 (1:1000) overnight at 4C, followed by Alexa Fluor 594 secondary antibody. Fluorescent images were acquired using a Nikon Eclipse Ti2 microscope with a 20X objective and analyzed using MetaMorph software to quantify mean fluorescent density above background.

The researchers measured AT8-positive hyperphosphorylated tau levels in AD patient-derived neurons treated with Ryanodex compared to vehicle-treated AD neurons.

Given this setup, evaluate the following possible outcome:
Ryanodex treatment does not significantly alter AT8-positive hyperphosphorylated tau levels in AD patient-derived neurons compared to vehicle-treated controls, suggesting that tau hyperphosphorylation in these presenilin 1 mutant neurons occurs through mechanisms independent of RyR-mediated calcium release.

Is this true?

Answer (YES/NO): NO